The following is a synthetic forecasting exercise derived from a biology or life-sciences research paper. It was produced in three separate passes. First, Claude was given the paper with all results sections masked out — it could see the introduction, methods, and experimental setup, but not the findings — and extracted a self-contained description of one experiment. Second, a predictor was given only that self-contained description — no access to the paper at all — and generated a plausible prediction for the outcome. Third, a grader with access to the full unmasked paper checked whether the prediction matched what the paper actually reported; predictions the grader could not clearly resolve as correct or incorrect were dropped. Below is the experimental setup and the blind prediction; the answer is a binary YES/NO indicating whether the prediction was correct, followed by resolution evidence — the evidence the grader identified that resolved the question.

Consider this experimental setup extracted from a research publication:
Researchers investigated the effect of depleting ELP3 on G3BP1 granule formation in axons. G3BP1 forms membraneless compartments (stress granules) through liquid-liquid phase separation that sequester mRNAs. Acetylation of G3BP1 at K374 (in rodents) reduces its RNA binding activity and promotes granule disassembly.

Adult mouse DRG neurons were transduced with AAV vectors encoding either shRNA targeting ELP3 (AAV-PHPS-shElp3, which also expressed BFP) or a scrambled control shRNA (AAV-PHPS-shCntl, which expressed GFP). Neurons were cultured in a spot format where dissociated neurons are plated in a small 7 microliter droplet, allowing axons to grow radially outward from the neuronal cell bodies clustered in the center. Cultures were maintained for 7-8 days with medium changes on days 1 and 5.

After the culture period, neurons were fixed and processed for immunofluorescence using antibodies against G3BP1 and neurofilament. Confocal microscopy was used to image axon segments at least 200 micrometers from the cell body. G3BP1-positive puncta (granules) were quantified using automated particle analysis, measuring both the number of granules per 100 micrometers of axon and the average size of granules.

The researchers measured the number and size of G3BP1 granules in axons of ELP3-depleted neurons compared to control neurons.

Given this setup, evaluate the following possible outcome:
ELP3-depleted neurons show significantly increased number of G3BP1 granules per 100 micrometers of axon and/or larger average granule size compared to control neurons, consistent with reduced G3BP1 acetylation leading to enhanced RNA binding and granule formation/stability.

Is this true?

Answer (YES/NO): YES